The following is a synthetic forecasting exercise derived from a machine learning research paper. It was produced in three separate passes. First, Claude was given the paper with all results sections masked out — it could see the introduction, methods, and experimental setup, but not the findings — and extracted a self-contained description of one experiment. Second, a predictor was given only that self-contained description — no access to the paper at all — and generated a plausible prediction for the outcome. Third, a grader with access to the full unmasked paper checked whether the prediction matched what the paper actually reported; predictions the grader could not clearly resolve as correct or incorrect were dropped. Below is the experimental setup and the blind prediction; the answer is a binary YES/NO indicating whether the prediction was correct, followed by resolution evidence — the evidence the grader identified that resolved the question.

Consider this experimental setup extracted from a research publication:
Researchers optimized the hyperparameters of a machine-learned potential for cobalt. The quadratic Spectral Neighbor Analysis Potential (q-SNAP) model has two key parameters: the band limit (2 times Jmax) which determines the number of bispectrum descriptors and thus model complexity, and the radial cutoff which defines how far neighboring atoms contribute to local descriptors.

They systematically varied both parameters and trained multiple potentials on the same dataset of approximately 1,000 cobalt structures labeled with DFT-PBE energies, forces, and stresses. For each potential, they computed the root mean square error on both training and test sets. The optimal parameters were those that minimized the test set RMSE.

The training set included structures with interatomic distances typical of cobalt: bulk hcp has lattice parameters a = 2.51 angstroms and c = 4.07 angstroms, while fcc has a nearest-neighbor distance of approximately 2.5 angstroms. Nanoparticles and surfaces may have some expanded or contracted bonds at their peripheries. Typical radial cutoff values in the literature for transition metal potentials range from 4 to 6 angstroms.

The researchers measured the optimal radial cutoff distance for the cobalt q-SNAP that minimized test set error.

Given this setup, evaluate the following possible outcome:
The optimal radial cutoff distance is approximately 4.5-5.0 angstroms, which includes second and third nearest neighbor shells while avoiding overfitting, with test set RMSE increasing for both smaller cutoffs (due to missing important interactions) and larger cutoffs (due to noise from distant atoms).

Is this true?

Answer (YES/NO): YES